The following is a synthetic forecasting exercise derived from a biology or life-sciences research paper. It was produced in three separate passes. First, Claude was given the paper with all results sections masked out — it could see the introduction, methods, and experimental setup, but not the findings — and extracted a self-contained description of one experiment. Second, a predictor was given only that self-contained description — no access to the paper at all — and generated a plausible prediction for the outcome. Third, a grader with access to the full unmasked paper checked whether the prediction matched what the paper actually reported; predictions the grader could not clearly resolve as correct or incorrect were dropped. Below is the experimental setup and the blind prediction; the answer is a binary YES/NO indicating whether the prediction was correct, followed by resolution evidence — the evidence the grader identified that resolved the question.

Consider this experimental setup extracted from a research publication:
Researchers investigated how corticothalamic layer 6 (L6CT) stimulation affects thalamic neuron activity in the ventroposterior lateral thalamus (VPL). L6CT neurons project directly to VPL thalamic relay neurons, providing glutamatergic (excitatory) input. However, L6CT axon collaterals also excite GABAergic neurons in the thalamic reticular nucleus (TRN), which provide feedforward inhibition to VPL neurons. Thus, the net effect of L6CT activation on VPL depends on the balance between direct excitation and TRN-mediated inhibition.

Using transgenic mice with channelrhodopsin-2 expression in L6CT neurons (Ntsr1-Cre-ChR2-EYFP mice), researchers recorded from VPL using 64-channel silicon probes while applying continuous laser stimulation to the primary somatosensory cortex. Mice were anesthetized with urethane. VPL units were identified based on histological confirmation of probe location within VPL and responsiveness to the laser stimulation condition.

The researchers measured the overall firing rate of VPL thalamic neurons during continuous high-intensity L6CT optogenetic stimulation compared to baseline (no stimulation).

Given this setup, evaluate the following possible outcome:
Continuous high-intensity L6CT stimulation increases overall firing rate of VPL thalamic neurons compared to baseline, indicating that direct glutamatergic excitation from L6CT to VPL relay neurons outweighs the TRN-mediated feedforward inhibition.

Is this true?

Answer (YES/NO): YES